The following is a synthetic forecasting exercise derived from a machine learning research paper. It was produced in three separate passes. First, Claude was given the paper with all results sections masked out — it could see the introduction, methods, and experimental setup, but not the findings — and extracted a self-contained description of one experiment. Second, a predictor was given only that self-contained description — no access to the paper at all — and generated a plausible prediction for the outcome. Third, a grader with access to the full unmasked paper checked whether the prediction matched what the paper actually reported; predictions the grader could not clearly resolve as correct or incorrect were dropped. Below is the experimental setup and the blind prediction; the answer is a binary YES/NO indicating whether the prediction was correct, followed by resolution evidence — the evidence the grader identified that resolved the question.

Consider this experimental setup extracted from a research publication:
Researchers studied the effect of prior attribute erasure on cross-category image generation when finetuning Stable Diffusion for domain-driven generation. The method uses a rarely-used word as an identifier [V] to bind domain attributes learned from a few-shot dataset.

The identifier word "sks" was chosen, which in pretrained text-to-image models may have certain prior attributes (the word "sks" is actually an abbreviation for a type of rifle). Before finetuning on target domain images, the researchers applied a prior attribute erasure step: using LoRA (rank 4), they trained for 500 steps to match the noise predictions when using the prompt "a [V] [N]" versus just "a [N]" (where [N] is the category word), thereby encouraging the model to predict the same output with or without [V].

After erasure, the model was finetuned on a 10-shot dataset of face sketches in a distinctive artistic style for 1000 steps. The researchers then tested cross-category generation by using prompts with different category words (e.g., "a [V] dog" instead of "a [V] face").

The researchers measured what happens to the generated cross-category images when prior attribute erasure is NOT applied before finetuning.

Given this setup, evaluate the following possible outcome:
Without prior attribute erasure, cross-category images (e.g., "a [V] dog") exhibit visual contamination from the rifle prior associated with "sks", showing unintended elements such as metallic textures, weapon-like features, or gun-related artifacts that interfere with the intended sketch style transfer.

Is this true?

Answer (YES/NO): YES